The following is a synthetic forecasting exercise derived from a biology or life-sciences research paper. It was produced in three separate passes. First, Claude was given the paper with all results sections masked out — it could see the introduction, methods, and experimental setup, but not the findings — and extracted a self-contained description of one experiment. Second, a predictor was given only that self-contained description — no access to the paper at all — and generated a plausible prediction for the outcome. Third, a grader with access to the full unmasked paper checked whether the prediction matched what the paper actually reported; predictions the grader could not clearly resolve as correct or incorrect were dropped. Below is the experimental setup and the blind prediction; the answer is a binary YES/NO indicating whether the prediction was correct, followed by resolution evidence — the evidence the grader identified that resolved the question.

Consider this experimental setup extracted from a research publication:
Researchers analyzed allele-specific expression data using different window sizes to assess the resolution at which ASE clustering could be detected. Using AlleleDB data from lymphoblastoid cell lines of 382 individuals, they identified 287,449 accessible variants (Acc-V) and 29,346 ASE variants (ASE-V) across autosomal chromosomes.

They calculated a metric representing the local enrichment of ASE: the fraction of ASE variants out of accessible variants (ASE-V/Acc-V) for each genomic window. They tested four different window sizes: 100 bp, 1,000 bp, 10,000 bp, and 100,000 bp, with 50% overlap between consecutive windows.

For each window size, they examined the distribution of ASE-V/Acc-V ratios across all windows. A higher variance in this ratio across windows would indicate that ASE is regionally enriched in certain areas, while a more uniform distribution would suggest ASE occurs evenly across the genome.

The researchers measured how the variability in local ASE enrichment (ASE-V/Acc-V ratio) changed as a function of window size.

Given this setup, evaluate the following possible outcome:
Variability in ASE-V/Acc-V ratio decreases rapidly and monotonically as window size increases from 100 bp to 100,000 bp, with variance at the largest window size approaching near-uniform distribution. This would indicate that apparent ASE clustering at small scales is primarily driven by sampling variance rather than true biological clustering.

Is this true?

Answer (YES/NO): NO